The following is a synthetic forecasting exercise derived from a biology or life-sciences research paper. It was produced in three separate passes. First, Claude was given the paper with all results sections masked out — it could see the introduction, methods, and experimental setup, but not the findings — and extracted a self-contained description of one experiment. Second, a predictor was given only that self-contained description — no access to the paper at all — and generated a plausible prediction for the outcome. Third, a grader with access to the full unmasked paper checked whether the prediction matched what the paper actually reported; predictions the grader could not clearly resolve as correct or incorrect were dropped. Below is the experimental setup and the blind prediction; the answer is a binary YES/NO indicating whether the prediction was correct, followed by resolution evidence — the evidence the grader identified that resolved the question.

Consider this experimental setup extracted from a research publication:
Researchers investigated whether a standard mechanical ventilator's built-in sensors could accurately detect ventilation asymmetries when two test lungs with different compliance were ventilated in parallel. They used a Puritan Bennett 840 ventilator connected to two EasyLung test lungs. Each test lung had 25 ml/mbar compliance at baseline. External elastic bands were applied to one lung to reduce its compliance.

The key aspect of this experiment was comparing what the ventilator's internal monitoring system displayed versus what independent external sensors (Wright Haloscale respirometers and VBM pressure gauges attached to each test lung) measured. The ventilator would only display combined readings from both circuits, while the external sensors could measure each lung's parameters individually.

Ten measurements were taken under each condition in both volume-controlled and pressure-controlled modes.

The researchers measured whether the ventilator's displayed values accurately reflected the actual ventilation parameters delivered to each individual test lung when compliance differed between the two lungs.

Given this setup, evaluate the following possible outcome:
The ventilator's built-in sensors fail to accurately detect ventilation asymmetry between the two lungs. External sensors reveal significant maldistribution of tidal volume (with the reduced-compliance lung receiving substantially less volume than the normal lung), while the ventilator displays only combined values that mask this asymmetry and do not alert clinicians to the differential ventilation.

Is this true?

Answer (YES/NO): YES